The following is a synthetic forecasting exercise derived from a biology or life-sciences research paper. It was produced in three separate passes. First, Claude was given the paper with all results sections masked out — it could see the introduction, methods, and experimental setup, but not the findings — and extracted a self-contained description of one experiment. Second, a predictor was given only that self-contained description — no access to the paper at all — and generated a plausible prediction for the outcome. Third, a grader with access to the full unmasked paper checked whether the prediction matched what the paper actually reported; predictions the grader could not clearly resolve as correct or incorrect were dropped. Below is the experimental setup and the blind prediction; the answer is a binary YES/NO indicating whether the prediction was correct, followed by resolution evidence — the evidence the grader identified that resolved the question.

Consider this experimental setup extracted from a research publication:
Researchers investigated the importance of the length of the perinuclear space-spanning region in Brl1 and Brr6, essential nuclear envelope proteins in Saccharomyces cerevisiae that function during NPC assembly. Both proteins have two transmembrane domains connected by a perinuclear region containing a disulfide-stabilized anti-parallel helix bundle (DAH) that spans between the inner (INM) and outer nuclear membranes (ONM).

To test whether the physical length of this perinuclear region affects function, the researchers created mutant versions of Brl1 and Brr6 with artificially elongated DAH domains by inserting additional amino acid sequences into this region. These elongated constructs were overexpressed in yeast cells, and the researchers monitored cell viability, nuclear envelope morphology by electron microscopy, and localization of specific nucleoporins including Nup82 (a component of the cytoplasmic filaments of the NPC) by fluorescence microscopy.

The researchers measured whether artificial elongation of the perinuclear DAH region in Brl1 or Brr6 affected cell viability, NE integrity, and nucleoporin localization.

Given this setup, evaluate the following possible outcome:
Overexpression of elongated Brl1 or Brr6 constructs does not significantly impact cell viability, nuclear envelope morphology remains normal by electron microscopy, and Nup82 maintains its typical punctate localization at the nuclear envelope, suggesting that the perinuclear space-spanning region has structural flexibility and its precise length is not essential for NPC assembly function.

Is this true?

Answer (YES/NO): NO